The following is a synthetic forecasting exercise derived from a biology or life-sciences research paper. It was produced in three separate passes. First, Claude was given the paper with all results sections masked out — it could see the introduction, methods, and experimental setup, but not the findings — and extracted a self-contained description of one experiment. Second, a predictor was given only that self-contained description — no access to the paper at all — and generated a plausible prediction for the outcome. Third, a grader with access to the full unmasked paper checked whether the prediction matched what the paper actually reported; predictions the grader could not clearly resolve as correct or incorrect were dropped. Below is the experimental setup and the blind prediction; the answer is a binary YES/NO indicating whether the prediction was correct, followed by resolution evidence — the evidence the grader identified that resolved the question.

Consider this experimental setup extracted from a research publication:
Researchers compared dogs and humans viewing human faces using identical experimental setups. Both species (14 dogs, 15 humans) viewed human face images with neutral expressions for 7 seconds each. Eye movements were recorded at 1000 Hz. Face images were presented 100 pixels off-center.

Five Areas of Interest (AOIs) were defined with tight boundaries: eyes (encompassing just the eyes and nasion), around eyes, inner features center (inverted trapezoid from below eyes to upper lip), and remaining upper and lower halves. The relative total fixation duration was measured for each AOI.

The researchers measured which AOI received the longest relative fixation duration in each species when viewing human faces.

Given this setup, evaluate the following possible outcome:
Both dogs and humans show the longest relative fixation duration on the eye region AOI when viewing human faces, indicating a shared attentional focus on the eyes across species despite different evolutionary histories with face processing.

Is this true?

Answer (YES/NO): NO